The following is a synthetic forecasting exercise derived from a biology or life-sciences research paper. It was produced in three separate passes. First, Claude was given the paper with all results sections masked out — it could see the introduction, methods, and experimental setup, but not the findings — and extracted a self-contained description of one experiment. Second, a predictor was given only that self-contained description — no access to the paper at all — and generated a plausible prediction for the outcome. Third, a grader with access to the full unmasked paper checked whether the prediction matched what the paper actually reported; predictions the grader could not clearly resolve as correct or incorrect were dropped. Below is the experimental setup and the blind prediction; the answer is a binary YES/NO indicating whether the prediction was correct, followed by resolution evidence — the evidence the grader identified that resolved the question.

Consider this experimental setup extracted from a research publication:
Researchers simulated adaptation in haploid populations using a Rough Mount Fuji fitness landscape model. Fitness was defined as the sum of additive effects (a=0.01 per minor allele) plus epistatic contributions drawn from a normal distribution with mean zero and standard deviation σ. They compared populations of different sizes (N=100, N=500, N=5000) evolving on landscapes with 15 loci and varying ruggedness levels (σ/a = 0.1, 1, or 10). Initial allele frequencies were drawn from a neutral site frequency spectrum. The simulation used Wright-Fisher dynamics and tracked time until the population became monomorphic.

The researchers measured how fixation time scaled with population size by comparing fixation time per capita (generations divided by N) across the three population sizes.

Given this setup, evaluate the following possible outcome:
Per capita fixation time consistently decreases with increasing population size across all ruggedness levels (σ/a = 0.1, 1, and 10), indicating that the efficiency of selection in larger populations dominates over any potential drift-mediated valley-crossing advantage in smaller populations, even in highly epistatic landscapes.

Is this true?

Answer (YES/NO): YES